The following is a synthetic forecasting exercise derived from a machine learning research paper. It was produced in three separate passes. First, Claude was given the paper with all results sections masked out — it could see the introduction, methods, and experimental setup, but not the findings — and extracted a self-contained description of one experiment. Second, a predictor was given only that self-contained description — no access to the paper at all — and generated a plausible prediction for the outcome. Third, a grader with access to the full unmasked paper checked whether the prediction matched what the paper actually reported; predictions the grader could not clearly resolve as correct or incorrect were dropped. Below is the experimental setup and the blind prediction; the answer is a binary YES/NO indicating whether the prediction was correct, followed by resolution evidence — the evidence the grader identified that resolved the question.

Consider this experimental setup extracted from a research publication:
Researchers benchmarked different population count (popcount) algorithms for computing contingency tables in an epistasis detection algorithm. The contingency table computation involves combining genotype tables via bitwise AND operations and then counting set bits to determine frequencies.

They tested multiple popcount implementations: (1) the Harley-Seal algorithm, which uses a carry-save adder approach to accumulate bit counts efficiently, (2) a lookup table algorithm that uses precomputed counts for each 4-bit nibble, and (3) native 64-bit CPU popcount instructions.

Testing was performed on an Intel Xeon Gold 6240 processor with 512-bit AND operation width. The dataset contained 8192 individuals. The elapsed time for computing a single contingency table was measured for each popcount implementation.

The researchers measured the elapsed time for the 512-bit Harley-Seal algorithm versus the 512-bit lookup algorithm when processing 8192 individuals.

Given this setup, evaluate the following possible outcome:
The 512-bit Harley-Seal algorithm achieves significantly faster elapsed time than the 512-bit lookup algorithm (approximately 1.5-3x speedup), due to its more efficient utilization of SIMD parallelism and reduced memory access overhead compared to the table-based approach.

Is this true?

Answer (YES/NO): NO